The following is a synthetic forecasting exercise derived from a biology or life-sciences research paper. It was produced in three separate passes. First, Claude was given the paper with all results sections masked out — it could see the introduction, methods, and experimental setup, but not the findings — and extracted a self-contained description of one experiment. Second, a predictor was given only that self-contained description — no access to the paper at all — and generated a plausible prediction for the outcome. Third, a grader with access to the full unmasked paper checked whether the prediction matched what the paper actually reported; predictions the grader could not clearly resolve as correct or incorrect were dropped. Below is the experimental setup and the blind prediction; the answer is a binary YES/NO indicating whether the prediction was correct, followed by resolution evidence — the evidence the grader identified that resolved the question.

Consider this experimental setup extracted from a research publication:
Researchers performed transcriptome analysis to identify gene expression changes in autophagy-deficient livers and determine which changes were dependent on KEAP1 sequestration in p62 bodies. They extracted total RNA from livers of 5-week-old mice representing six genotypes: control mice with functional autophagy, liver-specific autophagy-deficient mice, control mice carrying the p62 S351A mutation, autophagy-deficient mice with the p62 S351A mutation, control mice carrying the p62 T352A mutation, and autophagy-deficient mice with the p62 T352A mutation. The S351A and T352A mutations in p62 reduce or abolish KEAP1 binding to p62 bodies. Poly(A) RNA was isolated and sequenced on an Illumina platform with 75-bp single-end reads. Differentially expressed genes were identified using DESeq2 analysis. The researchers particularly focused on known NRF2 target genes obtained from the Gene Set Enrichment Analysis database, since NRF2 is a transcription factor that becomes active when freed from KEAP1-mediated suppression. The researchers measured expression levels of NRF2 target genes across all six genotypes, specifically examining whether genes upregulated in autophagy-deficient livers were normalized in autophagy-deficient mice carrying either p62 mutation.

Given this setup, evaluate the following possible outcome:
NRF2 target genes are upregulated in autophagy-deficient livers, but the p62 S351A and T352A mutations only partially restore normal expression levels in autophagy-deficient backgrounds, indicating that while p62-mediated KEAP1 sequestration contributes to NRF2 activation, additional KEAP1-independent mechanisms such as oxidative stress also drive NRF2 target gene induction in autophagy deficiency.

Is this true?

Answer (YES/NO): NO